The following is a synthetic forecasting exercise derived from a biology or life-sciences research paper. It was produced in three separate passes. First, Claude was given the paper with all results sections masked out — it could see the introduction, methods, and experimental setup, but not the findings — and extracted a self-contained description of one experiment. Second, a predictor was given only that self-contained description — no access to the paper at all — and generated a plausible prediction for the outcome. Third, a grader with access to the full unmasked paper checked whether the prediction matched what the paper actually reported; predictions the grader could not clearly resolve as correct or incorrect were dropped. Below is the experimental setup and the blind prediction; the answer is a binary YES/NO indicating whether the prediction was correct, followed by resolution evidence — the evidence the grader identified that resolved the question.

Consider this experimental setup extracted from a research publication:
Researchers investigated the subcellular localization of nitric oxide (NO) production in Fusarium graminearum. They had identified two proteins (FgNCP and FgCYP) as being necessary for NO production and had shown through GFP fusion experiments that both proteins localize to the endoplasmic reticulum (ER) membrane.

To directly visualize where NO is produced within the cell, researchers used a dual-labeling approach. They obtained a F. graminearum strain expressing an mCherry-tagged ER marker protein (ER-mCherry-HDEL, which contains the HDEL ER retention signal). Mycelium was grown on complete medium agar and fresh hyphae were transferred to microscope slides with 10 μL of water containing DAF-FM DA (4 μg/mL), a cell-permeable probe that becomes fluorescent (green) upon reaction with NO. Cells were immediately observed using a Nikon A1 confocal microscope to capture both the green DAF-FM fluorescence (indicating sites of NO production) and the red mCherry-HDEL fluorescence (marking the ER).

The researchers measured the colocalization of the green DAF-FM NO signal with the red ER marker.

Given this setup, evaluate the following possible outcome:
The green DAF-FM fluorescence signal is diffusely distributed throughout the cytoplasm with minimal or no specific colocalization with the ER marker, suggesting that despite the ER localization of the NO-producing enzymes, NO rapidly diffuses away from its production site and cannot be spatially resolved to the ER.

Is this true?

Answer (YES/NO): NO